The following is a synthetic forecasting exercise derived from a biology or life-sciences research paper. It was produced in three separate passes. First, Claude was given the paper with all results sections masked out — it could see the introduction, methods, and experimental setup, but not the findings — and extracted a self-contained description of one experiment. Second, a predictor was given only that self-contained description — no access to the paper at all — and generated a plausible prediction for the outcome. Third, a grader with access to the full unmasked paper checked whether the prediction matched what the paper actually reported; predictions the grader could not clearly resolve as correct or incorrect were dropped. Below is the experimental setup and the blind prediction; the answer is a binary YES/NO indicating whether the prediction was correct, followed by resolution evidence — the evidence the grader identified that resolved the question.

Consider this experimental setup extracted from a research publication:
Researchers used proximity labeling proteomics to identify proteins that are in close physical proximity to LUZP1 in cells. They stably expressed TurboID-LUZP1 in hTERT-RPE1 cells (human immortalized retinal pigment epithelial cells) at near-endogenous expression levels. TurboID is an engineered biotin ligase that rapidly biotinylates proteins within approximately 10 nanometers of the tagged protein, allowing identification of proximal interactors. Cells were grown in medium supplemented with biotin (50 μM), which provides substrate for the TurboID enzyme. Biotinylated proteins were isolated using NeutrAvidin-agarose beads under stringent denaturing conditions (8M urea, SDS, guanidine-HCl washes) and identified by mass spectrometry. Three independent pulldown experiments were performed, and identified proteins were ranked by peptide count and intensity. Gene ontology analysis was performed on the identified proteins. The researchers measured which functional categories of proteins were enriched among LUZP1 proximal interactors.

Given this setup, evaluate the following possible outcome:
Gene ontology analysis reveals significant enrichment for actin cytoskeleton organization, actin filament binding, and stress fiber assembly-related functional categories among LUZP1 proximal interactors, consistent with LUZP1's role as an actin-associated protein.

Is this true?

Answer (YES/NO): YES